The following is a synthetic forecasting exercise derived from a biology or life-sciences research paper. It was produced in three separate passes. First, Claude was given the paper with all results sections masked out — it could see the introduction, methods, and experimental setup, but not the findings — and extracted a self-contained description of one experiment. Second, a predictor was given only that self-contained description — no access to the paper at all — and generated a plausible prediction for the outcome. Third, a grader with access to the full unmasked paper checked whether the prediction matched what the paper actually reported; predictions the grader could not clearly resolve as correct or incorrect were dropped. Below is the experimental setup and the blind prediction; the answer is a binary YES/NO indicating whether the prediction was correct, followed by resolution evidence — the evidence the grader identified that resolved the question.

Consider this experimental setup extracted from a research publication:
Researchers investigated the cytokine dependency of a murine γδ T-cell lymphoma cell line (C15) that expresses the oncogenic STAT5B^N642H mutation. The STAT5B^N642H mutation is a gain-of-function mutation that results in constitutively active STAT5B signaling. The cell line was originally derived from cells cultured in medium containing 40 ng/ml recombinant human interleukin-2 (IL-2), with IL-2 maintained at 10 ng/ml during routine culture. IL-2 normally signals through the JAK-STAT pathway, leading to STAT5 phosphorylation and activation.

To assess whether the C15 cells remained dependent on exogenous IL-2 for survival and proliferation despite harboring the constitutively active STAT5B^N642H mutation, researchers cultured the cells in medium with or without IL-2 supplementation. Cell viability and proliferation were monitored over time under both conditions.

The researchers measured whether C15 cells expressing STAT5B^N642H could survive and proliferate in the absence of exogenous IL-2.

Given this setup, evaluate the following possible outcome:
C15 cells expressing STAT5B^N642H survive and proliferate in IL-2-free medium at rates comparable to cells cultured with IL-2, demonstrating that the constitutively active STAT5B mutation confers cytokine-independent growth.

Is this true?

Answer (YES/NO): NO